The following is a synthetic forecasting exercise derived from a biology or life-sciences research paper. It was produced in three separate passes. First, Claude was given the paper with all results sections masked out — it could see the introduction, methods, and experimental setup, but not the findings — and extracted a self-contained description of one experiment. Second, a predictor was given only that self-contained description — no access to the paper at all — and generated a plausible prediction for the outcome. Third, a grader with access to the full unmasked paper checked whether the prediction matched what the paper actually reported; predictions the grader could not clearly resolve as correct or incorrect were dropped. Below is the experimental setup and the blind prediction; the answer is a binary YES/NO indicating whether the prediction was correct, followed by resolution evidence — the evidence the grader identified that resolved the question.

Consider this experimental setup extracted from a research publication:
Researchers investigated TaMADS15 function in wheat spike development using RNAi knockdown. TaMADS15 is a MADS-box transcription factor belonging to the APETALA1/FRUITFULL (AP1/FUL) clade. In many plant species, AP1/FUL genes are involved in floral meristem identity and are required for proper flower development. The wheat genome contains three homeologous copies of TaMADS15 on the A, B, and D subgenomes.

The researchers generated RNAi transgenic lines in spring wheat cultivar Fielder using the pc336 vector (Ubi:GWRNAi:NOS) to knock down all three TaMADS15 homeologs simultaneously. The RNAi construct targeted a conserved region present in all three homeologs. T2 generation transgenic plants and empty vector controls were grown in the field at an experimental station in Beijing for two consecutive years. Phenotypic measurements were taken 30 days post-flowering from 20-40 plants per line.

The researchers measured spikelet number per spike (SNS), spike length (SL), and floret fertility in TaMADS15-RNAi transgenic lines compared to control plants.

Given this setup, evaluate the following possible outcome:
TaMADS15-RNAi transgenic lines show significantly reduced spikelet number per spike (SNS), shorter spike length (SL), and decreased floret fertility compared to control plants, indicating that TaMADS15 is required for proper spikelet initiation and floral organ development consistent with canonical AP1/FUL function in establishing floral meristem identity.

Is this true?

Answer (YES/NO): YES